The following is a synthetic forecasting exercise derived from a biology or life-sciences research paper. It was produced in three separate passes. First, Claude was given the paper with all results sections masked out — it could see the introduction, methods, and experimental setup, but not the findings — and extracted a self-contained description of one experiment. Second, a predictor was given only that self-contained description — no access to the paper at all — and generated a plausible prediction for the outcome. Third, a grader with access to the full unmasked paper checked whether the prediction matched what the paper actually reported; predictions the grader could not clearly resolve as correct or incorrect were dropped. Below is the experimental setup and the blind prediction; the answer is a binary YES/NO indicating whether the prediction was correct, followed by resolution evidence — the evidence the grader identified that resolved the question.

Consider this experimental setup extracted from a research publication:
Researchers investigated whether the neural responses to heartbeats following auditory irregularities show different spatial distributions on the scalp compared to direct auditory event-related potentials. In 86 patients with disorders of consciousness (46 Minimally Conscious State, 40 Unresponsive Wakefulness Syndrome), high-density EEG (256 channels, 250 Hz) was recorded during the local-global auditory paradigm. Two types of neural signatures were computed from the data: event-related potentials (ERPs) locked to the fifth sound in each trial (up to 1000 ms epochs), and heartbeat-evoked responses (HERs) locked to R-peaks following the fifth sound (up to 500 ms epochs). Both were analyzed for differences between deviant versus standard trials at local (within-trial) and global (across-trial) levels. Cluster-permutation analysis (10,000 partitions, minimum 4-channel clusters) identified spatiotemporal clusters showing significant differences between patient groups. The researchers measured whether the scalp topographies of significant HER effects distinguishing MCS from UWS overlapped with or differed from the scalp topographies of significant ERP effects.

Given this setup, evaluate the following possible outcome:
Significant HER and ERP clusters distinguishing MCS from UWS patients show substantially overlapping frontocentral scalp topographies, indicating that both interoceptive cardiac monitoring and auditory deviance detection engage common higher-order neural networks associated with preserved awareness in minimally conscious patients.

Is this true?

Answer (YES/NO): NO